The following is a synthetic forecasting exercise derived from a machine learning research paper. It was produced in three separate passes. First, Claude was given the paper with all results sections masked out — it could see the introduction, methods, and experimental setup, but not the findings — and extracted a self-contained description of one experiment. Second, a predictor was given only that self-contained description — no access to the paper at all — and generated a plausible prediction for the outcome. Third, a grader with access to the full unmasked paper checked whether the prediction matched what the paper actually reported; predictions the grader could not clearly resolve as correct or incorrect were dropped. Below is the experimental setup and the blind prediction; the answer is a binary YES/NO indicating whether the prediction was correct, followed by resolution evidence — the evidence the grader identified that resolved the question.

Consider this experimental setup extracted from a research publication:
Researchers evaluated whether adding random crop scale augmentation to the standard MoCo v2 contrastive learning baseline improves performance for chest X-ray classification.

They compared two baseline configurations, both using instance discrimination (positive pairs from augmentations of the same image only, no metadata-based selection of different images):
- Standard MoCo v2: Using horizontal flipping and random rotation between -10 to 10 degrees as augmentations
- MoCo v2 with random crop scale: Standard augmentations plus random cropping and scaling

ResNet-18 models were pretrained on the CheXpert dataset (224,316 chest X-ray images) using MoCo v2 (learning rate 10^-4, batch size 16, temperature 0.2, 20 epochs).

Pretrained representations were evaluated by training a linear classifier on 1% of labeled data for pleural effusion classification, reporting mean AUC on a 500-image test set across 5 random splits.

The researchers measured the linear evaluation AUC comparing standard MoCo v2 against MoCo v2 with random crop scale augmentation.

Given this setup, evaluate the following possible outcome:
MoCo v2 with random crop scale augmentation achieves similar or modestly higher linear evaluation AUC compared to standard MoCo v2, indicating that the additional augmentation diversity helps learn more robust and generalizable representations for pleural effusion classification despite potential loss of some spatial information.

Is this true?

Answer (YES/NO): YES